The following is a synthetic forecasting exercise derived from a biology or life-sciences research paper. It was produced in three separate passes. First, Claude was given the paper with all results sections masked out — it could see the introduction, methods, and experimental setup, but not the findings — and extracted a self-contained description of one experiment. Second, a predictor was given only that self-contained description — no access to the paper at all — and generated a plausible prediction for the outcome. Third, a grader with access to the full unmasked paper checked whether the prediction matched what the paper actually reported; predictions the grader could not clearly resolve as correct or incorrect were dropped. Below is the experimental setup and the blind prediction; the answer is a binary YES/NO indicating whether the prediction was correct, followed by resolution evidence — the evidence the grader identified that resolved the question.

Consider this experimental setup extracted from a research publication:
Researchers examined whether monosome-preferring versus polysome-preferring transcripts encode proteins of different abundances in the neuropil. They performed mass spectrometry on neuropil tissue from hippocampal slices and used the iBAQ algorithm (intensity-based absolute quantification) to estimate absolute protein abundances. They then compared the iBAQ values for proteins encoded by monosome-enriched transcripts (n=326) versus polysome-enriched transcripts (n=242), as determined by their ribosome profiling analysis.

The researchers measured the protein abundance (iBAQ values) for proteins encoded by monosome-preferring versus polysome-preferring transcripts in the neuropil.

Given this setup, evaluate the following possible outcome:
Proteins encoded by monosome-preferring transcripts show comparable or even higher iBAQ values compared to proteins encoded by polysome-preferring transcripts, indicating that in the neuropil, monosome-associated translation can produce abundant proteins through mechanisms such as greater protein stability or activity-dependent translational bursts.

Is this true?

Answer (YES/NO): NO